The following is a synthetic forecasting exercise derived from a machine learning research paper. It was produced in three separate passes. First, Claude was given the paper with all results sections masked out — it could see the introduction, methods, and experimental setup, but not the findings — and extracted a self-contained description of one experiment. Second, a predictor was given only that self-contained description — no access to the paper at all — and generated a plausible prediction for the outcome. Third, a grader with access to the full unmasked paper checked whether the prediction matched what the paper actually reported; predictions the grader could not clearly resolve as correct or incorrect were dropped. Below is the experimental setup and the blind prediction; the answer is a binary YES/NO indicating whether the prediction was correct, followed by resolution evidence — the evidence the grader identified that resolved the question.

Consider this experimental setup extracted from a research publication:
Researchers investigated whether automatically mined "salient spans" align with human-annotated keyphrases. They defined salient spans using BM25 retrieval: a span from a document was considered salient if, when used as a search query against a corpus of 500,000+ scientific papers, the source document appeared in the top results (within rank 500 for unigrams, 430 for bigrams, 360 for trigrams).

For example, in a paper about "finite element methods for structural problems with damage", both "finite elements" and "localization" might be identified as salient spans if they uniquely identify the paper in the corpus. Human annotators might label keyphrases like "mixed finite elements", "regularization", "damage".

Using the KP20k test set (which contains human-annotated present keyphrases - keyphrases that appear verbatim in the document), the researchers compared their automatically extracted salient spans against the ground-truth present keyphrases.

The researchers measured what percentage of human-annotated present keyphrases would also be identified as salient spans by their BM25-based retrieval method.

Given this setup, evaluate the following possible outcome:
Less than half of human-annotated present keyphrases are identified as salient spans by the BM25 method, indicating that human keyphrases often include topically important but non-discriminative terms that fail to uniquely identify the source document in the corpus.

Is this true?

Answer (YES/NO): YES